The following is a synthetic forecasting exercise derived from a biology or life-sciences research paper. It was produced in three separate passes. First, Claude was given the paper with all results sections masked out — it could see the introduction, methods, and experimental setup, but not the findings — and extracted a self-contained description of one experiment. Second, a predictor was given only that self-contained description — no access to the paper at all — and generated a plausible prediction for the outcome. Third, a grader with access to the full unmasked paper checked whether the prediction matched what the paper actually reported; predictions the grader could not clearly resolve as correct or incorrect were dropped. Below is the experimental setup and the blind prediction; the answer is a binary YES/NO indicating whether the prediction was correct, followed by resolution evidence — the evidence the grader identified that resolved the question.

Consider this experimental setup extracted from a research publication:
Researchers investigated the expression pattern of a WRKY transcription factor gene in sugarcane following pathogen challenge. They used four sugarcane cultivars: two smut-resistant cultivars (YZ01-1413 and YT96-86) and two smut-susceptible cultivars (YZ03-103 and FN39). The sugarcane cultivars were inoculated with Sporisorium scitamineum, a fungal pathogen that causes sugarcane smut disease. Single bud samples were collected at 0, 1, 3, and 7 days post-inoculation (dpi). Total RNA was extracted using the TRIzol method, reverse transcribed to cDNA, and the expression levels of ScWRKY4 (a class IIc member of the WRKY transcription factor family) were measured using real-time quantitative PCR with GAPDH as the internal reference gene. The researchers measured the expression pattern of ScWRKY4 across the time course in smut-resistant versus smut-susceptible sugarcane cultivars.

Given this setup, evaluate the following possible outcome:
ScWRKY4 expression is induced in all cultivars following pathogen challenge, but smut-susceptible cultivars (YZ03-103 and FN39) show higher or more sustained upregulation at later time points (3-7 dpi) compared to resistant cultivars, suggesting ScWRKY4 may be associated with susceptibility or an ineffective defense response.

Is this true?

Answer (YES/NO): NO